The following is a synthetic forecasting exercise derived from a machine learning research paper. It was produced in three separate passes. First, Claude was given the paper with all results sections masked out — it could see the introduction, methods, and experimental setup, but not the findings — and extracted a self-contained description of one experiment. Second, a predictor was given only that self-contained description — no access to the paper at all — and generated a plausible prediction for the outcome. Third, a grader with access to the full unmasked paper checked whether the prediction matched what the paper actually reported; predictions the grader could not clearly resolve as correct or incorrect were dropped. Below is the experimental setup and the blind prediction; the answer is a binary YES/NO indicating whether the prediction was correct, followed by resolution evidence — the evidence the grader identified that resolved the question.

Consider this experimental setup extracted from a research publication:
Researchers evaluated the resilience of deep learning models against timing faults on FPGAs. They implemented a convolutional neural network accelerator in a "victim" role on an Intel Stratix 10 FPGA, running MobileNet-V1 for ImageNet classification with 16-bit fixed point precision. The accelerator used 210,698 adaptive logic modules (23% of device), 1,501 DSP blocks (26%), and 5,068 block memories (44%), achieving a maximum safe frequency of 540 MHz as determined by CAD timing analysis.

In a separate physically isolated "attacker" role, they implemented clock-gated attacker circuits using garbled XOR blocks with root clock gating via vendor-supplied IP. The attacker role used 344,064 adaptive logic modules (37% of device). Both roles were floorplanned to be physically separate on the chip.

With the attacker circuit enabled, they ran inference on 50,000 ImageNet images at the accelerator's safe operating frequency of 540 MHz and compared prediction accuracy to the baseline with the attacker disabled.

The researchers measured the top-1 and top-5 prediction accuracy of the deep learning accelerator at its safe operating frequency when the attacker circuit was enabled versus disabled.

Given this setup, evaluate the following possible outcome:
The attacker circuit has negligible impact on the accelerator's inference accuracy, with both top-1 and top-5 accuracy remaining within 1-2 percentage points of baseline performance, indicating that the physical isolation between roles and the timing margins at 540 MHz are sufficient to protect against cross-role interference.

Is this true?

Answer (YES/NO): NO